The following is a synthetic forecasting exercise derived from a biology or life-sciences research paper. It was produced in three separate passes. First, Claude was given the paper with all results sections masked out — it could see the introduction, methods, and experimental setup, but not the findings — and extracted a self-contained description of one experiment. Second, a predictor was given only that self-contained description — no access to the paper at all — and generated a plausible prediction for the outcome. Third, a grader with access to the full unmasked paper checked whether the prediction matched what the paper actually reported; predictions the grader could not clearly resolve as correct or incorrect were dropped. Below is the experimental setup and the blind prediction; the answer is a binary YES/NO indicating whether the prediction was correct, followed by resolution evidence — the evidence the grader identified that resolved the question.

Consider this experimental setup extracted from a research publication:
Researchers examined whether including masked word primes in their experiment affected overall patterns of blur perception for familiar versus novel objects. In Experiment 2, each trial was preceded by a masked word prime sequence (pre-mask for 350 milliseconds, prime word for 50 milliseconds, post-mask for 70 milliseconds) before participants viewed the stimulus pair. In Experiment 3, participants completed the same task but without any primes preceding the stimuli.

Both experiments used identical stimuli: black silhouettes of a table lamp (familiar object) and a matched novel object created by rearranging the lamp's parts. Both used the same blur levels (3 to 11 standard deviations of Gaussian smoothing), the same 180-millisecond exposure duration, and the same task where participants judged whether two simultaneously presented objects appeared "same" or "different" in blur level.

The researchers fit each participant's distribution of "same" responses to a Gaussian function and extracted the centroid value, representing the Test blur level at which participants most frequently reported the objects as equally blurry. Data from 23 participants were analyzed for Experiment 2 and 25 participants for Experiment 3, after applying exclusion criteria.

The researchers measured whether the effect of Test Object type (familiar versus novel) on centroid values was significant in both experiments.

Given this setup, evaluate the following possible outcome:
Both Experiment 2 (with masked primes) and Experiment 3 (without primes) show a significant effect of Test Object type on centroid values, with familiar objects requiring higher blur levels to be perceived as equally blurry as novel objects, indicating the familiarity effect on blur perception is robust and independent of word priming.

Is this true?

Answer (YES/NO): YES